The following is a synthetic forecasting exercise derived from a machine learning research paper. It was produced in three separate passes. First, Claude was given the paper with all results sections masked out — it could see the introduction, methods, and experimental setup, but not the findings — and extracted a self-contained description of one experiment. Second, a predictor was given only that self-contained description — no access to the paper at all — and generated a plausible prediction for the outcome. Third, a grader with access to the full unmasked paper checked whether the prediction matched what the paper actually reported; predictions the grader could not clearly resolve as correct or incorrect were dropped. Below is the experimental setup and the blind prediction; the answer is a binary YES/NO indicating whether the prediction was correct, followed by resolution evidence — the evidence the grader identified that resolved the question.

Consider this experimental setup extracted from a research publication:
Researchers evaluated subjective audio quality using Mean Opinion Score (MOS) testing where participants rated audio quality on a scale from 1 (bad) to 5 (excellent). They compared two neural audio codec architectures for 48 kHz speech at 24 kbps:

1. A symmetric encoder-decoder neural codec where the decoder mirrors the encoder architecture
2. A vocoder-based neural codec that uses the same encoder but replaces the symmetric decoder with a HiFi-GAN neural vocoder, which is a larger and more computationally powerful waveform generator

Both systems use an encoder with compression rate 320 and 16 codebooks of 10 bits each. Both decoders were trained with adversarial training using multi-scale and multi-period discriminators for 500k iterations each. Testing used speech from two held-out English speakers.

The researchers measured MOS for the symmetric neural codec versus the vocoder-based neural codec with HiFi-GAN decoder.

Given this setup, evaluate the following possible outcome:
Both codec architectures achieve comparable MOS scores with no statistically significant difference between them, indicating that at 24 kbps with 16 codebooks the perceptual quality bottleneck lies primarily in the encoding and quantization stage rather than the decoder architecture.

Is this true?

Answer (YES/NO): YES